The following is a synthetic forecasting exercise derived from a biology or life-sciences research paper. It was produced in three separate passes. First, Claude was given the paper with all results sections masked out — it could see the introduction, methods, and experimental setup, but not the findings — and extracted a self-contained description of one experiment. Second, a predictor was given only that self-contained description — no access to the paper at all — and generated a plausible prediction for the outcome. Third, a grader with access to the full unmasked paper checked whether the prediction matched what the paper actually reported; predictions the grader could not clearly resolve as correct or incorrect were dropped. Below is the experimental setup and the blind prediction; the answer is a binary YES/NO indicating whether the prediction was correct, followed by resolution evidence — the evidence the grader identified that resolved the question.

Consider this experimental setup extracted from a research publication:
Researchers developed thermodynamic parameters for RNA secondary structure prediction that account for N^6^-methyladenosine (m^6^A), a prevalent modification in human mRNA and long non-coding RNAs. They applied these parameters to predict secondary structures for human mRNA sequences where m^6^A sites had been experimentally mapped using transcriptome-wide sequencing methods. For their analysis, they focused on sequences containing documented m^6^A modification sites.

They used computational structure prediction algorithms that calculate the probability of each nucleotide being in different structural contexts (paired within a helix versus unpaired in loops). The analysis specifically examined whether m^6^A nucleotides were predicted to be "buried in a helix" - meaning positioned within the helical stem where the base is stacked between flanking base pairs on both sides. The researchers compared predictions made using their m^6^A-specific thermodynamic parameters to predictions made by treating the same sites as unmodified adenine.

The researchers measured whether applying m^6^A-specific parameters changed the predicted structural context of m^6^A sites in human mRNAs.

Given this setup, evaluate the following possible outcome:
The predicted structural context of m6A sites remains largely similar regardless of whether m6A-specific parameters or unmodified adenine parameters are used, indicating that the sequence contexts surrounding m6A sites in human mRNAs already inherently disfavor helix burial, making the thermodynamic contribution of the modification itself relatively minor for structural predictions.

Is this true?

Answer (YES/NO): NO